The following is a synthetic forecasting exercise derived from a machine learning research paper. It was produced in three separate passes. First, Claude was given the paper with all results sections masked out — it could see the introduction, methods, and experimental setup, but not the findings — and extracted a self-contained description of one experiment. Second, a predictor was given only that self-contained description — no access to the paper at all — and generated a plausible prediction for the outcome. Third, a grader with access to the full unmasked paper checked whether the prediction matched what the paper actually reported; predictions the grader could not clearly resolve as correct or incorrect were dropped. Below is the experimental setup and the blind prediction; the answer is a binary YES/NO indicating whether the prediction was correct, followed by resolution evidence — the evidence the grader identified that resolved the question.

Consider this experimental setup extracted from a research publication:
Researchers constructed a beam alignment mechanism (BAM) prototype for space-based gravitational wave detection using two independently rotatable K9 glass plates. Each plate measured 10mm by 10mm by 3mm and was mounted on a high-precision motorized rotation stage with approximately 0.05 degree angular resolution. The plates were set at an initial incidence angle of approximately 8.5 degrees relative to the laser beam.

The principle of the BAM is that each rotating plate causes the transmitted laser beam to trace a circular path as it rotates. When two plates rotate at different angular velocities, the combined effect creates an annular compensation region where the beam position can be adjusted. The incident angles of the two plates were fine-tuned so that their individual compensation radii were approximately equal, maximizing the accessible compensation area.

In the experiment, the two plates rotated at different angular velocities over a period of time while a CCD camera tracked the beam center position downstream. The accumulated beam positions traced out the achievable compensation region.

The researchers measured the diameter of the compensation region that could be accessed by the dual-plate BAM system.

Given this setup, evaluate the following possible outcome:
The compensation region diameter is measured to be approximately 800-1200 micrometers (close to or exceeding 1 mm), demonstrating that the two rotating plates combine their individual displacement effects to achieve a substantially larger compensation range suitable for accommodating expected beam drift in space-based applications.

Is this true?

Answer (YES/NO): NO